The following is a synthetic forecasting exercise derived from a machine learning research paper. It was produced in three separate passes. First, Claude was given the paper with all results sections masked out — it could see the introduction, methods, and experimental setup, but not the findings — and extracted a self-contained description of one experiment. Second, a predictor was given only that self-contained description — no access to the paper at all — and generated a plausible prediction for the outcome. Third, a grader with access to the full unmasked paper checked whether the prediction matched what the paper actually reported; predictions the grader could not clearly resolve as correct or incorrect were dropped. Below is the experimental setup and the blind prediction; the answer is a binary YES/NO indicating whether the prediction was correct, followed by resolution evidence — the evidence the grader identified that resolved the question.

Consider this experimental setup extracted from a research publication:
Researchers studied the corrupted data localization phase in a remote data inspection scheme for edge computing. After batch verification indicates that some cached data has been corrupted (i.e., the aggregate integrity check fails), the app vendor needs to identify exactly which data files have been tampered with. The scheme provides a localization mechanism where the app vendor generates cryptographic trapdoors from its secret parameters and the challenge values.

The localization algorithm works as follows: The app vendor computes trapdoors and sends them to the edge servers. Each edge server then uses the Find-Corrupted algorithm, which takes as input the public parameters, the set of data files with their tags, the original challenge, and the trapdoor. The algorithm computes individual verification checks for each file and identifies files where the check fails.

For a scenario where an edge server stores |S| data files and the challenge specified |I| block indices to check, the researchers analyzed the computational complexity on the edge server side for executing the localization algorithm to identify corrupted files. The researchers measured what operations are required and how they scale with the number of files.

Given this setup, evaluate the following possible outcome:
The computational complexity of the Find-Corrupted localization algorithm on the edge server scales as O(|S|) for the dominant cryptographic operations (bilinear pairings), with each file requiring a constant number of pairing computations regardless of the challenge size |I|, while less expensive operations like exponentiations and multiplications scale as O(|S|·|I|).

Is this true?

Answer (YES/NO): NO